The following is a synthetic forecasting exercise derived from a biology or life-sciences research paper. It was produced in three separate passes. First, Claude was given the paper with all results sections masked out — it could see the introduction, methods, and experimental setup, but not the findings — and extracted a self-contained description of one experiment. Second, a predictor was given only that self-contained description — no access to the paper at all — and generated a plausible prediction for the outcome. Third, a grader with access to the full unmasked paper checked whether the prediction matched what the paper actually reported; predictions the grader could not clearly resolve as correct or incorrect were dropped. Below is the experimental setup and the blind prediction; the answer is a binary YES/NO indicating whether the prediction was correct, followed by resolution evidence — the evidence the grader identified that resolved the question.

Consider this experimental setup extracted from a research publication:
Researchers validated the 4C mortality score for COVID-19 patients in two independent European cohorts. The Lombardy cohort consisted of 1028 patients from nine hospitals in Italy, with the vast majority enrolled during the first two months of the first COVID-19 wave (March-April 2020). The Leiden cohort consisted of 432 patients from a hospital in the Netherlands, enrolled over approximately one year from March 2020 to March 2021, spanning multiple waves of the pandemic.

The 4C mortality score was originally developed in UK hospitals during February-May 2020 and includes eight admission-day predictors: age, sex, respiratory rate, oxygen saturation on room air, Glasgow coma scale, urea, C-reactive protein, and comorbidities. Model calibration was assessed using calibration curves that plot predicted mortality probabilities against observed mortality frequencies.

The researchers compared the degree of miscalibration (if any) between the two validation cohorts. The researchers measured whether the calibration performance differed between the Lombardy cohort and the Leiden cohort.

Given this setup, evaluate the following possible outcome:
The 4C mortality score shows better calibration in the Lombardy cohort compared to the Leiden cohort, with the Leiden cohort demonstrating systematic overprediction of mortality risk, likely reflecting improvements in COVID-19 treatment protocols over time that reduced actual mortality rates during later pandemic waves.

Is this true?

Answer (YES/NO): YES